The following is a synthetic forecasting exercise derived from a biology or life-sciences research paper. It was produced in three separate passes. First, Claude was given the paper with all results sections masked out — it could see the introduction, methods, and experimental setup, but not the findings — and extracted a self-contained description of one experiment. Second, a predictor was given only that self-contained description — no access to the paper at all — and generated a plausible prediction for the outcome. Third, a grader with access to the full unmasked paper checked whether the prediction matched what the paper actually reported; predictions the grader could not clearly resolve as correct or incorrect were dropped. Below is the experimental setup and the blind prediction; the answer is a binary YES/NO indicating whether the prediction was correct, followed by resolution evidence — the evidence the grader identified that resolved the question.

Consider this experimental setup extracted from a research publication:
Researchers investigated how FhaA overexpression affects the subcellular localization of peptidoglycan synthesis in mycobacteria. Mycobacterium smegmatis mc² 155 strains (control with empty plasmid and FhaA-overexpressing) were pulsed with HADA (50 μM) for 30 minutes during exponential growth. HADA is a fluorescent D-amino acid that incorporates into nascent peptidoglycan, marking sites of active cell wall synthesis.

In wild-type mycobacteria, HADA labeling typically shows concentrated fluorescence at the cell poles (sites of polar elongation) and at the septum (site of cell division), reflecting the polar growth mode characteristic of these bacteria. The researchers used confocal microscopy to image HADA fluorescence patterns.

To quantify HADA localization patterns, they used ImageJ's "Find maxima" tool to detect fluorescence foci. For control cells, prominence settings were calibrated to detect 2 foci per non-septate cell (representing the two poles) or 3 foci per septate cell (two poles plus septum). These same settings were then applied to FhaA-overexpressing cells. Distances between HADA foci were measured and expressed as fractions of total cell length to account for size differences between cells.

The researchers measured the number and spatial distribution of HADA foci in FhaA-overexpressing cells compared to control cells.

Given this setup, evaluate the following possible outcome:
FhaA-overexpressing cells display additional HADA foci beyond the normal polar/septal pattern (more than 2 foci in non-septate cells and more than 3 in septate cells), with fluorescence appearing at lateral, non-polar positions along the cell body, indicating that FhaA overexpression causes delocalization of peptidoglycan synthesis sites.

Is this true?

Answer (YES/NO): YES